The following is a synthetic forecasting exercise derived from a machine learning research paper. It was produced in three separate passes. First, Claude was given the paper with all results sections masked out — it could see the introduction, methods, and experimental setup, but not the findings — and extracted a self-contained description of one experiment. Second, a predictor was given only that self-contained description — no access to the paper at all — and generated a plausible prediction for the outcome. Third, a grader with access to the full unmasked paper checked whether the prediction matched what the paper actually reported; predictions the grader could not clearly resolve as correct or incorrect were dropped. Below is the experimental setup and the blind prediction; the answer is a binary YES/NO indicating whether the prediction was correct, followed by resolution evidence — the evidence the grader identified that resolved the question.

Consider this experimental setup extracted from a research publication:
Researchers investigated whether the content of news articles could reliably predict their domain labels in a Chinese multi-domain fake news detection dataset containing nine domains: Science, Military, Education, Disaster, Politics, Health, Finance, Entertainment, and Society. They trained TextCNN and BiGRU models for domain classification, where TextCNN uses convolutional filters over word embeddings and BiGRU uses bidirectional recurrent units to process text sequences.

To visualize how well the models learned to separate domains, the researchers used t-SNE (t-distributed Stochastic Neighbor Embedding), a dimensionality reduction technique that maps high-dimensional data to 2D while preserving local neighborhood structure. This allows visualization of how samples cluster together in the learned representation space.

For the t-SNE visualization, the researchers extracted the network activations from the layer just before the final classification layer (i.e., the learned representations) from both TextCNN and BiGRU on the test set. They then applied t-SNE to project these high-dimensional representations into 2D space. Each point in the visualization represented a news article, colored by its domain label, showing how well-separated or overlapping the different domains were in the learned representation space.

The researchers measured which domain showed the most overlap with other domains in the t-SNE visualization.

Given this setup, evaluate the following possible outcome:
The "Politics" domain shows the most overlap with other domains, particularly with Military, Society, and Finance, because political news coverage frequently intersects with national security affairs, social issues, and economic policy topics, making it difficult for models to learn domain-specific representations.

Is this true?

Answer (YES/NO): NO